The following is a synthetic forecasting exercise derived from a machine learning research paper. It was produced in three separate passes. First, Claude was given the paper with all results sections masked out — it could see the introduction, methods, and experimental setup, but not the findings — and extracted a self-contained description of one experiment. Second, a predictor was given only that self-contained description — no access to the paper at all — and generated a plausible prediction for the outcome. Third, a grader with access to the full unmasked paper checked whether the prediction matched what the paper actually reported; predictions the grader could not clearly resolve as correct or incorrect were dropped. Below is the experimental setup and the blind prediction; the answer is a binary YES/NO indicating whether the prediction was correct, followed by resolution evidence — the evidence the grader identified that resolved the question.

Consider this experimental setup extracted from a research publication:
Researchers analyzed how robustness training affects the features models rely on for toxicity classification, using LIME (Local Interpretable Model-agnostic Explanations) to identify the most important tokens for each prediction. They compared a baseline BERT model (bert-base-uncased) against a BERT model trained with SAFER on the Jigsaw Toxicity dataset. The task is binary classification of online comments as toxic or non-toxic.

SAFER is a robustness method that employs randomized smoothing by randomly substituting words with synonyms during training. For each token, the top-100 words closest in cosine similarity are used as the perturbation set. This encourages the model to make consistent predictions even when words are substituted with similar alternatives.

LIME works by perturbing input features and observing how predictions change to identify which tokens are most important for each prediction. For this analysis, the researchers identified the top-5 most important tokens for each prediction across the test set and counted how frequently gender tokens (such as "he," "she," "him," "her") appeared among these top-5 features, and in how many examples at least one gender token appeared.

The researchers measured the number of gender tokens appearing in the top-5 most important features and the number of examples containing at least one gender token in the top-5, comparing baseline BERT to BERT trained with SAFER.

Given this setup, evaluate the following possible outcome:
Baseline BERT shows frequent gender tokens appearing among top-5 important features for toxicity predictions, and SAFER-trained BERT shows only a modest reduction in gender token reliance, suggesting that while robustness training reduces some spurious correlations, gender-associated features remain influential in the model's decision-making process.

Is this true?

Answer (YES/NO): NO